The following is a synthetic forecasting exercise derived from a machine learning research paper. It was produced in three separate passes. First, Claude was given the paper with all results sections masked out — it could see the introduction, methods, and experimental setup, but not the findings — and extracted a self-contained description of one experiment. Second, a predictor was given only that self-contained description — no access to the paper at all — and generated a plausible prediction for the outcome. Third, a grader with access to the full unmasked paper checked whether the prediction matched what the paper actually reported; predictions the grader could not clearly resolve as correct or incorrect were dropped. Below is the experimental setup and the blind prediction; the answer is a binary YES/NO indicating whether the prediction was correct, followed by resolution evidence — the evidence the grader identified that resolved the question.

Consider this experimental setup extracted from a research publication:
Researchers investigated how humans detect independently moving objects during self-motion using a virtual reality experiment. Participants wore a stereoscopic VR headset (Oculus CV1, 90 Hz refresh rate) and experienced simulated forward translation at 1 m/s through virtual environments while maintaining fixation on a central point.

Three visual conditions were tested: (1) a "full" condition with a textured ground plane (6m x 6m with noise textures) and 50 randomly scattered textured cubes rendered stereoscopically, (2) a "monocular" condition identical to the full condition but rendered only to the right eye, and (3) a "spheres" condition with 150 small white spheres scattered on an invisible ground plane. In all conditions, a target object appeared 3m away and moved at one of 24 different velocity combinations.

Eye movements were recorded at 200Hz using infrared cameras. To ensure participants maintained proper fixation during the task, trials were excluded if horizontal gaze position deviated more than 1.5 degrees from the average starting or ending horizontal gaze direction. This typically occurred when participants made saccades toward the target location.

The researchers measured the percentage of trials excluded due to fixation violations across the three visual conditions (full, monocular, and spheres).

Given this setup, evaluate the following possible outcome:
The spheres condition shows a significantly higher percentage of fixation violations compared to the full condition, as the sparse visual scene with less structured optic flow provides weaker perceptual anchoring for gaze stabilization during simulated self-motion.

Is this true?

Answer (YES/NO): NO